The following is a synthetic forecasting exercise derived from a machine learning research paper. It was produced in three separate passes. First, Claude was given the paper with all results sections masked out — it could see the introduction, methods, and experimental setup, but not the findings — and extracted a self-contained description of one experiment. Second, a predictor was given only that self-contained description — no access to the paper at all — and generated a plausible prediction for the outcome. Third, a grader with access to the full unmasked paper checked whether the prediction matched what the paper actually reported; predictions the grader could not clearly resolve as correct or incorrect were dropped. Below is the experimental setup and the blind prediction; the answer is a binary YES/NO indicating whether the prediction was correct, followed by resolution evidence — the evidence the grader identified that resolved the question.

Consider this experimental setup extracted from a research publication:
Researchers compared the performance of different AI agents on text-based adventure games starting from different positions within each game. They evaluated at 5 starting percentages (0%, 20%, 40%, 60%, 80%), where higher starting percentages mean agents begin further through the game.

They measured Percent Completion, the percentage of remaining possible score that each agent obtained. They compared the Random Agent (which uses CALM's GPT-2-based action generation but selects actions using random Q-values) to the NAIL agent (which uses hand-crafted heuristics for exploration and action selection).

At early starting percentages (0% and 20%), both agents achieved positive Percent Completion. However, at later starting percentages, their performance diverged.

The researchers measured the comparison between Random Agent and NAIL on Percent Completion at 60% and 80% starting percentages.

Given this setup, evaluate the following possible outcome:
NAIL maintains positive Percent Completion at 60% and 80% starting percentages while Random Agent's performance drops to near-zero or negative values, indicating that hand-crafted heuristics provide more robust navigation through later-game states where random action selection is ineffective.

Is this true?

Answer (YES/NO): NO